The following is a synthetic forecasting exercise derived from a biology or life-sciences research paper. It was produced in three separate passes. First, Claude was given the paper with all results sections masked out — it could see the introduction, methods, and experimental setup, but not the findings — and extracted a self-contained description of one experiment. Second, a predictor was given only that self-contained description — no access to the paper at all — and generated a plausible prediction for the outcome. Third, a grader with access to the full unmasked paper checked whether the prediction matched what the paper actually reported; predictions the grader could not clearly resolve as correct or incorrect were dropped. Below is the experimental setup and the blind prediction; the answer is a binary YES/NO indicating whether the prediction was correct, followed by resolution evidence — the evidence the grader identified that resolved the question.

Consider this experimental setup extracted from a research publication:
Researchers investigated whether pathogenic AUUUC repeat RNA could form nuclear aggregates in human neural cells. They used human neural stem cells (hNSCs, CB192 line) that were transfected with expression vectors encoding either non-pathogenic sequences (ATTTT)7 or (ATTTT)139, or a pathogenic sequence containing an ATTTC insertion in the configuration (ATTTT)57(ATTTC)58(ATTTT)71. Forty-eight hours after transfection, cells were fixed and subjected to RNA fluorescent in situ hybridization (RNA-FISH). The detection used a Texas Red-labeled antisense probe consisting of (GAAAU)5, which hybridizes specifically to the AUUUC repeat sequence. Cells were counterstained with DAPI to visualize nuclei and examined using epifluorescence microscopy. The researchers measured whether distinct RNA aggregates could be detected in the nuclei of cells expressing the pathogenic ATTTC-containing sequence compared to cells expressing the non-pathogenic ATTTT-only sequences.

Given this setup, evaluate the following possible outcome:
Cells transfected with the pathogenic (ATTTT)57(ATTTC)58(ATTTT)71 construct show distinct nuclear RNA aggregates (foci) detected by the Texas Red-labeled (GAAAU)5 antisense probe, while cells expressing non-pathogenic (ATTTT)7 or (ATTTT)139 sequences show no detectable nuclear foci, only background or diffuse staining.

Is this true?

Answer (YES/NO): YES